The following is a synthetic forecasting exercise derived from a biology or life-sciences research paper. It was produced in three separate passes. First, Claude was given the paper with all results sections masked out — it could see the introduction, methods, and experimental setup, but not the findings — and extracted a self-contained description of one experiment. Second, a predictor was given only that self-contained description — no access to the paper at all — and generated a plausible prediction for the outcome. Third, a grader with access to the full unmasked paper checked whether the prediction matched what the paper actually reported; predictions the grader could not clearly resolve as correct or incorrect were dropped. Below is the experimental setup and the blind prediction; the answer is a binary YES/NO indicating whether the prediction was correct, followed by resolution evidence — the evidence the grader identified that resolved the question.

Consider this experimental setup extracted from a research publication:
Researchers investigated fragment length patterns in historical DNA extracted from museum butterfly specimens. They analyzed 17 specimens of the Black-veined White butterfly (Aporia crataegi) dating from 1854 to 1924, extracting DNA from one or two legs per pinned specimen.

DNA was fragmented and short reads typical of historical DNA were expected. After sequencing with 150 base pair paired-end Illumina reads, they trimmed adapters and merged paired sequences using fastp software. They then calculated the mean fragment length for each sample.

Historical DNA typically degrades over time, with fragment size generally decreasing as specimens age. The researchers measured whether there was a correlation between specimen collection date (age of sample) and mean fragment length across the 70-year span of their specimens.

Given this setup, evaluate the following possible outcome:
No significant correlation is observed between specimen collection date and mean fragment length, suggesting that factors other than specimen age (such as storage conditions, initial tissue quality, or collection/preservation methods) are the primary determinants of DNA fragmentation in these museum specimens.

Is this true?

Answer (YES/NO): NO